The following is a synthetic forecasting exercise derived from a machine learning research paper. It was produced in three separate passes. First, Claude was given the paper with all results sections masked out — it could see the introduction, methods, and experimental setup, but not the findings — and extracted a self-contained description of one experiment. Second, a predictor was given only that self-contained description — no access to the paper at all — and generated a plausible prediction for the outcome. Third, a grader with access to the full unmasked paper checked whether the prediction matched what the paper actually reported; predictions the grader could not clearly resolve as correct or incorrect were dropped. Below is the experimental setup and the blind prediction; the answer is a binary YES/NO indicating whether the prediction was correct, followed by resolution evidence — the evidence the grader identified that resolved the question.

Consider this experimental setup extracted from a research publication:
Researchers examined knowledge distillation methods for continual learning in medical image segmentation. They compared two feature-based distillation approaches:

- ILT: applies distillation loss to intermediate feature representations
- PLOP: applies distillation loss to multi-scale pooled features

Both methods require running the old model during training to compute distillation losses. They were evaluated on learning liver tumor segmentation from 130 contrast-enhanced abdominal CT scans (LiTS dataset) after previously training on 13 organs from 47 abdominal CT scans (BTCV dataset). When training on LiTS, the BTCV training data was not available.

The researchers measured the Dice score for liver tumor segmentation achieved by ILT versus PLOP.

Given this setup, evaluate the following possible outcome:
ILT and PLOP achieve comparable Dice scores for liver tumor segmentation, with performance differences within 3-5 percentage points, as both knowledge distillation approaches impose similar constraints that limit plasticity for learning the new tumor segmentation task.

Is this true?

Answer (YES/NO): NO